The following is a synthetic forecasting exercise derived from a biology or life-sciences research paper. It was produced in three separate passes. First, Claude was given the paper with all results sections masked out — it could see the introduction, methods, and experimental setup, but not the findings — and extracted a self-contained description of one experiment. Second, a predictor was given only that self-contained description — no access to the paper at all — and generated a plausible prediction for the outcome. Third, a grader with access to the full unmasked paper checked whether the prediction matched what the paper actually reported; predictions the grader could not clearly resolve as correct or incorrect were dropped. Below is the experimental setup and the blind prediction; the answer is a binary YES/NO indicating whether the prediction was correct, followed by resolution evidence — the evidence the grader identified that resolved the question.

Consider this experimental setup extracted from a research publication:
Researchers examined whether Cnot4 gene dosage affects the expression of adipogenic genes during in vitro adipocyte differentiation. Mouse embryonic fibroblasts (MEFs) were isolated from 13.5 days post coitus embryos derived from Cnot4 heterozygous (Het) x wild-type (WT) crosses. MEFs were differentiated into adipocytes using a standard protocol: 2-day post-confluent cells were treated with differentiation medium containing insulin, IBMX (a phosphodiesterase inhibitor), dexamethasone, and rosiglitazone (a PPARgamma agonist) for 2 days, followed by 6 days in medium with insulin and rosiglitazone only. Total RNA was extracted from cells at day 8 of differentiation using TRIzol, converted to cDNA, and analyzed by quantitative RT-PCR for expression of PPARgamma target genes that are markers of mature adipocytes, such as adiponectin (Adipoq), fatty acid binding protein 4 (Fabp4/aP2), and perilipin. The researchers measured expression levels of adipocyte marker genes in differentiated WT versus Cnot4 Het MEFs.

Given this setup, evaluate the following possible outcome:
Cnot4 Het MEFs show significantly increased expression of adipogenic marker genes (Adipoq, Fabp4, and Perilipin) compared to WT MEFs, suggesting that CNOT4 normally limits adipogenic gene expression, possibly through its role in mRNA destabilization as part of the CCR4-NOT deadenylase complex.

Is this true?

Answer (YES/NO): NO